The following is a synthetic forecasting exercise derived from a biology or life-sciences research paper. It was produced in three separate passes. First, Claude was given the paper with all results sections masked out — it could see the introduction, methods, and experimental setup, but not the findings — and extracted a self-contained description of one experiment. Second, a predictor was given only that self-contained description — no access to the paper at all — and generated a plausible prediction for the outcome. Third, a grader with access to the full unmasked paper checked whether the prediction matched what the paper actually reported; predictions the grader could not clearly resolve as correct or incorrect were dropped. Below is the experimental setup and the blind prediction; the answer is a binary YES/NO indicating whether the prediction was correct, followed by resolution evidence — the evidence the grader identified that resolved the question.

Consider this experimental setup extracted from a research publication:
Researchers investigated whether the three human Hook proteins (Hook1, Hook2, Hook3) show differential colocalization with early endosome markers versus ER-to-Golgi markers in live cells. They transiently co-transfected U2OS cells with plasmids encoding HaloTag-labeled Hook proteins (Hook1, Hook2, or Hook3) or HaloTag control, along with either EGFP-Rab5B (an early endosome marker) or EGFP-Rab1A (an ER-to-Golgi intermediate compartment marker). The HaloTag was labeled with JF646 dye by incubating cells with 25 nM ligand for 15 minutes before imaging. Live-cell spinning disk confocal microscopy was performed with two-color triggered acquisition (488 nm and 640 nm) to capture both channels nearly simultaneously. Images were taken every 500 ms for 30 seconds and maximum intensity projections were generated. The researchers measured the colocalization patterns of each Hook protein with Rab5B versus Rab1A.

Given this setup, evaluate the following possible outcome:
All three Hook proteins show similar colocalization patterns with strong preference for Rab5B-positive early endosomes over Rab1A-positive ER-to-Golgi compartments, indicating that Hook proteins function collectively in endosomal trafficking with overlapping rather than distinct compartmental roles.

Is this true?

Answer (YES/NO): NO